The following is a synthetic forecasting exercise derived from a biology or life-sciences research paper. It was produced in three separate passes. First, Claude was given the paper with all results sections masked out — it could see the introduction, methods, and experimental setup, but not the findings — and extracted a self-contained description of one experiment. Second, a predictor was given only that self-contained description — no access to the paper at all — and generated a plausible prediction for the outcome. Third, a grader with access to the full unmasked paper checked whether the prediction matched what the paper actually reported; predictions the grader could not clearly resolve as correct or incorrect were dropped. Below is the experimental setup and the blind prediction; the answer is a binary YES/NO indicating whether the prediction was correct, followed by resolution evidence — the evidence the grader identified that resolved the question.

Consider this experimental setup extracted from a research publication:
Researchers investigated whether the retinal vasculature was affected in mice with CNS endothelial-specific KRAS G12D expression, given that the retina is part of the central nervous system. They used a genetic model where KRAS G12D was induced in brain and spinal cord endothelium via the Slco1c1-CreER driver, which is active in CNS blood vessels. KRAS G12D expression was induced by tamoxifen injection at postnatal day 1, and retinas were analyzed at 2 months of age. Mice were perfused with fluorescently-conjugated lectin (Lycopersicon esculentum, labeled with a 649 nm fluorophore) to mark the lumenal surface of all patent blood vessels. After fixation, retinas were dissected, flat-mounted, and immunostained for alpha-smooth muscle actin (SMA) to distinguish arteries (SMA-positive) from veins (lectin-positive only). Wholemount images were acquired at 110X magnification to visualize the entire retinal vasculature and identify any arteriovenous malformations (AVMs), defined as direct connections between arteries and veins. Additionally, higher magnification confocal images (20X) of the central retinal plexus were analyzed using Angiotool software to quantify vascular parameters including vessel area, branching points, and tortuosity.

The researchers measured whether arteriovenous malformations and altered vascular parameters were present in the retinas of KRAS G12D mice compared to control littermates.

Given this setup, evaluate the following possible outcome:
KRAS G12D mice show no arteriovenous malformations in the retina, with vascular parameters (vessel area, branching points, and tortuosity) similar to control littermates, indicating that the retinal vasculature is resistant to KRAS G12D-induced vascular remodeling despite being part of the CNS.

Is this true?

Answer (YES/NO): YES